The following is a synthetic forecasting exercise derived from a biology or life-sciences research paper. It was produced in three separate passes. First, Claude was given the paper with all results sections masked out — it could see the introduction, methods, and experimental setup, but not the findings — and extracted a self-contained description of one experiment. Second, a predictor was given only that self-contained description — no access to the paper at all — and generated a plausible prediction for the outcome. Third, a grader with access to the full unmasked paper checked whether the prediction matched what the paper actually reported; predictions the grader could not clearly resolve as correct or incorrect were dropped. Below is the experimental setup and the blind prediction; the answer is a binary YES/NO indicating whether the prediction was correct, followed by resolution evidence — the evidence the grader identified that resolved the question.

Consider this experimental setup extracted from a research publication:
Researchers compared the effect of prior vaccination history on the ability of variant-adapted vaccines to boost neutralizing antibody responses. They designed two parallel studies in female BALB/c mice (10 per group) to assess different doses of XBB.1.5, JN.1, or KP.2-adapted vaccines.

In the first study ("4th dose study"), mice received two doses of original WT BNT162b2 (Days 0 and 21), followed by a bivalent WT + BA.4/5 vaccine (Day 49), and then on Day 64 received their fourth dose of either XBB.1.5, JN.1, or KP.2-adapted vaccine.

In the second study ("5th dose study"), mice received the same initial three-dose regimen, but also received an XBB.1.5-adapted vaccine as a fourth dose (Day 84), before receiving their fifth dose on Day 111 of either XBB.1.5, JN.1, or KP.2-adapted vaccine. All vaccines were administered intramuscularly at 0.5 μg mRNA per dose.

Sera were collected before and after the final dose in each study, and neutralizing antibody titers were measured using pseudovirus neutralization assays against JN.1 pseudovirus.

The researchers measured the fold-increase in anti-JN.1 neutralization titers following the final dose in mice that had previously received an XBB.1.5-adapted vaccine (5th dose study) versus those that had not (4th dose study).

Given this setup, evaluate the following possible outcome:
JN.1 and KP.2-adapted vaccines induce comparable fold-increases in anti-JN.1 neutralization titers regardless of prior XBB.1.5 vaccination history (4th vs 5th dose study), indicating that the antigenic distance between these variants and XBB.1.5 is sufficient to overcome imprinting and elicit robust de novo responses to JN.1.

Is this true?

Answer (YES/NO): YES